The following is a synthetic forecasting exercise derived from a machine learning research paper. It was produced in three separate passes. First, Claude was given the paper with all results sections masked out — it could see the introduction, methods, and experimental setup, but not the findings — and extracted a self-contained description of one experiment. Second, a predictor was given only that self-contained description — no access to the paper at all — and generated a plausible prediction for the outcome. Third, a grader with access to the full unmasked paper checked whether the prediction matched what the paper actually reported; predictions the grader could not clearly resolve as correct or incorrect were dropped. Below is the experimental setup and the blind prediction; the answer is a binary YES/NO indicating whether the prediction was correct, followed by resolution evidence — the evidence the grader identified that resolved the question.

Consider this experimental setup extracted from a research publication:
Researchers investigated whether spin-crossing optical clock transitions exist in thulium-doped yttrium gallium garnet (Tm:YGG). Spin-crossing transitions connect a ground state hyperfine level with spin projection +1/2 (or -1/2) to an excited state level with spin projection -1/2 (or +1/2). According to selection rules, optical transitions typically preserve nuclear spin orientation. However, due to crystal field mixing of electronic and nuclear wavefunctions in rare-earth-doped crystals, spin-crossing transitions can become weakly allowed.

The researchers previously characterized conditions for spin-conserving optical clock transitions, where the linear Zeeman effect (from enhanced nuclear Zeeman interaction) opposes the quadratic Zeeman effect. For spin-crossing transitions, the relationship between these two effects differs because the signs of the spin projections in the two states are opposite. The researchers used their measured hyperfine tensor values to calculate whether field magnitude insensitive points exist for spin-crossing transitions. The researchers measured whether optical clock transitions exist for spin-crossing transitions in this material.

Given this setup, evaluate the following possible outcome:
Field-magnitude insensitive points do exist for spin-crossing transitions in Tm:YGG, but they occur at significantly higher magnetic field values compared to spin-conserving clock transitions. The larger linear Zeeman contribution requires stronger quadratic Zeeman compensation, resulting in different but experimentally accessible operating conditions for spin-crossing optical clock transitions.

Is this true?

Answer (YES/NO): YES